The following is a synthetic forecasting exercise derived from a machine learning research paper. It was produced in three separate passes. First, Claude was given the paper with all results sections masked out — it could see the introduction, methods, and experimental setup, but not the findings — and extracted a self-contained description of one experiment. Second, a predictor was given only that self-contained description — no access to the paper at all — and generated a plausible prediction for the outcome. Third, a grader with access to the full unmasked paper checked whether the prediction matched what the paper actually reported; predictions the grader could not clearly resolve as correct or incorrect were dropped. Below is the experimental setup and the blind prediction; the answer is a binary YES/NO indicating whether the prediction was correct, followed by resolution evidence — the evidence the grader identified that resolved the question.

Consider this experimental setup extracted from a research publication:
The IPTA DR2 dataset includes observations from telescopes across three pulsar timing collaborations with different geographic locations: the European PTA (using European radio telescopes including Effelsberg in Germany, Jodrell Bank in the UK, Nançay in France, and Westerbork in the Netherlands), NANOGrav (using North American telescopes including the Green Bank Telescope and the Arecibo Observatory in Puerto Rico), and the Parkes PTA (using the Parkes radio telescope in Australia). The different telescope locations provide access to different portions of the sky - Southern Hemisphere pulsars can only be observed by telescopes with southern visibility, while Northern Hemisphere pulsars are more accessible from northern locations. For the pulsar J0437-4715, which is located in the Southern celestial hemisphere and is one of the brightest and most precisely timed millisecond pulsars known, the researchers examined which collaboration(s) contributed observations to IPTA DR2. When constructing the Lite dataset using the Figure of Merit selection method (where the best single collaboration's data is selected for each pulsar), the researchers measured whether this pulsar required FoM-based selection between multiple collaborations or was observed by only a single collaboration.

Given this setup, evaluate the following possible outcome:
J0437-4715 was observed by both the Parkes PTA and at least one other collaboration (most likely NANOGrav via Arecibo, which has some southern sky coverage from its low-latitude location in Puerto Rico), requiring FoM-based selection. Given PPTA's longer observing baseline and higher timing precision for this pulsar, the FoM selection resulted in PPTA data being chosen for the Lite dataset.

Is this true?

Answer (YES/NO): NO